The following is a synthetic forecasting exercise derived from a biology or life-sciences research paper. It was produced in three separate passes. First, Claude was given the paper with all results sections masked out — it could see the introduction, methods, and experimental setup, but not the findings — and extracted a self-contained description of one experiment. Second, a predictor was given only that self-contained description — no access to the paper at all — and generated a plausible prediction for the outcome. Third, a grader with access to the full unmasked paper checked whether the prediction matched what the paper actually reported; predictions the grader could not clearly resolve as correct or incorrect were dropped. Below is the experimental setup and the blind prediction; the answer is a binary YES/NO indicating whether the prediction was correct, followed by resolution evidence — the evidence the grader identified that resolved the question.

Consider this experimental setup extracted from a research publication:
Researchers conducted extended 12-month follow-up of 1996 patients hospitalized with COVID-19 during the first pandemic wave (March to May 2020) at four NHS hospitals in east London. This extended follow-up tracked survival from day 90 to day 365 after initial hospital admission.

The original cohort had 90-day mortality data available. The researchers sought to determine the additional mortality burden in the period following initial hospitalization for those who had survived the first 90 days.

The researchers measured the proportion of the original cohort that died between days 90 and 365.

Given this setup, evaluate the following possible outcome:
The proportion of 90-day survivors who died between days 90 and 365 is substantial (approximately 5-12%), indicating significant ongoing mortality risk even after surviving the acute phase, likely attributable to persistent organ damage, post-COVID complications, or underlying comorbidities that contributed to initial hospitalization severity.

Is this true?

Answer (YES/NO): NO